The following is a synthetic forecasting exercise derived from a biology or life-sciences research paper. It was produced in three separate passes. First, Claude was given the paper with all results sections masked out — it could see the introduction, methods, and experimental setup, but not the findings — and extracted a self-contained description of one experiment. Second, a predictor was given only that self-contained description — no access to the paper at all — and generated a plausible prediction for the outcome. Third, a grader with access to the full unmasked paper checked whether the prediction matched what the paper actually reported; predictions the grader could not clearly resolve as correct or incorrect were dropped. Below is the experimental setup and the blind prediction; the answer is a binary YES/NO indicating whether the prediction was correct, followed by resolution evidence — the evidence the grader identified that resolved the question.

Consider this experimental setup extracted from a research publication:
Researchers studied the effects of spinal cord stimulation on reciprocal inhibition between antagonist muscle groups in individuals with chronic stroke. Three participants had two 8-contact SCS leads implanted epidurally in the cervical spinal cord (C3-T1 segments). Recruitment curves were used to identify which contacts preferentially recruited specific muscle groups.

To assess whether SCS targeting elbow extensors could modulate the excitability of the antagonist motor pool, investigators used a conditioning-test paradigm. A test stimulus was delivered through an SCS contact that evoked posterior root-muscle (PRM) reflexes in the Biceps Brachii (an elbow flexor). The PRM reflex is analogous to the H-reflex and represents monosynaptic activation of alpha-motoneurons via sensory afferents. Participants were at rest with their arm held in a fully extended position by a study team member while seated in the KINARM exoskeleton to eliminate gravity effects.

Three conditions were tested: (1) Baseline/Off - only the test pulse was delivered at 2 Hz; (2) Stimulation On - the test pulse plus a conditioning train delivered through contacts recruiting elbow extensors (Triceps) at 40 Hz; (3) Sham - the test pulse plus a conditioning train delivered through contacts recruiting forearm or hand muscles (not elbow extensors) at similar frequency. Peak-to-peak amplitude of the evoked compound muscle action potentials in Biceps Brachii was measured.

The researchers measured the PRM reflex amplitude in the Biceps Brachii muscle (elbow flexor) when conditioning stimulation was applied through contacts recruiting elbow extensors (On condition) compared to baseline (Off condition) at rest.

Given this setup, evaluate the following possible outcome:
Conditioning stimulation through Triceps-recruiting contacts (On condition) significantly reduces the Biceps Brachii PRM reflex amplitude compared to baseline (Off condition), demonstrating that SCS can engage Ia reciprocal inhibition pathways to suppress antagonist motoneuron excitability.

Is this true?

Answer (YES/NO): YES